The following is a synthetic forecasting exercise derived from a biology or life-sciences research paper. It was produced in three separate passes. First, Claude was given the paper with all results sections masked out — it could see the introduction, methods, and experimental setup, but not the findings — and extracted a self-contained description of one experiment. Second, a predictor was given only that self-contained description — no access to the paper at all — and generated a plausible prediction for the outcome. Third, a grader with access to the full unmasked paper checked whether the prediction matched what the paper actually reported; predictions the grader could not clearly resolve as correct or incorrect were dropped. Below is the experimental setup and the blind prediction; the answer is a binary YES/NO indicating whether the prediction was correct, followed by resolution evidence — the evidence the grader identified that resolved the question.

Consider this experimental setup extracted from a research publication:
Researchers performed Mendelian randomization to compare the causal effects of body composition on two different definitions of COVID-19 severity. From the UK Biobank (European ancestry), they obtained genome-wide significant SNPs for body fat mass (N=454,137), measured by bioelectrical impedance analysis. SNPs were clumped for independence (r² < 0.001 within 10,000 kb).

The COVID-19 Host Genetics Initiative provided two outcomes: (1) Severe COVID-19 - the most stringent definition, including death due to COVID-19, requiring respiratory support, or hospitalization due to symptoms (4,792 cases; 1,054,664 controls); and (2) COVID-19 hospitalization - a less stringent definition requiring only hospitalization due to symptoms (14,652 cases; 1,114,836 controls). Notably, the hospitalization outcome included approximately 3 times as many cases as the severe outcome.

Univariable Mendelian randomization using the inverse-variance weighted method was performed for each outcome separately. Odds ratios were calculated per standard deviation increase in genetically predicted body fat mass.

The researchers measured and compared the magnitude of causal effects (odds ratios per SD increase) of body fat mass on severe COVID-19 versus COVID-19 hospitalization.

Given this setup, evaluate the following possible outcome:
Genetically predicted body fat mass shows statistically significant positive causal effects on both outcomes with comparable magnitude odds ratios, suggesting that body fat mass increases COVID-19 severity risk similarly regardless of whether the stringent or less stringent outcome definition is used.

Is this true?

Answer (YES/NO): NO